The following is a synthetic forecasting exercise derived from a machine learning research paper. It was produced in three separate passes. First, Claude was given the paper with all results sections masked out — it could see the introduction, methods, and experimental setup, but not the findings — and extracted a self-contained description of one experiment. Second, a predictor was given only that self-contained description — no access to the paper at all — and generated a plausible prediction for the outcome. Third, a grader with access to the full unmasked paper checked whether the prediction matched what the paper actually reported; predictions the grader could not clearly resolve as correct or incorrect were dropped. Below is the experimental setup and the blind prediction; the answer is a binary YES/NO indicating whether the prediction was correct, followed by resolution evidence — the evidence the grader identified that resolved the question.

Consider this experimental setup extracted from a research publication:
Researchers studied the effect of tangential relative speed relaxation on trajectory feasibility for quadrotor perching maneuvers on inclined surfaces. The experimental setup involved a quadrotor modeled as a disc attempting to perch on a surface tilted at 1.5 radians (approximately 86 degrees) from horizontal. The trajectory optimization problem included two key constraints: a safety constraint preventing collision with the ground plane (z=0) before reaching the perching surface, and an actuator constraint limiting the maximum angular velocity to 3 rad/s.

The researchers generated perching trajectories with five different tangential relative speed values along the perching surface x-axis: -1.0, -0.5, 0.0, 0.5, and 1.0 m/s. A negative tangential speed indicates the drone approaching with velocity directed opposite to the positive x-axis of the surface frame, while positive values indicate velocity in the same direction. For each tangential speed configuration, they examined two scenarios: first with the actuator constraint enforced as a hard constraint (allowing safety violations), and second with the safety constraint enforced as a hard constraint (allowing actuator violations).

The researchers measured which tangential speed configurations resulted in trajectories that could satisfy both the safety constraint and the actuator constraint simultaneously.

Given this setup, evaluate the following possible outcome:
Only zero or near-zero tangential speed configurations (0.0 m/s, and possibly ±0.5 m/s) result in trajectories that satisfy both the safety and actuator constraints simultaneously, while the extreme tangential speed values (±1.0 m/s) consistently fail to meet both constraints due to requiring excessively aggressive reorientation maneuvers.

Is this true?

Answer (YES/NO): NO